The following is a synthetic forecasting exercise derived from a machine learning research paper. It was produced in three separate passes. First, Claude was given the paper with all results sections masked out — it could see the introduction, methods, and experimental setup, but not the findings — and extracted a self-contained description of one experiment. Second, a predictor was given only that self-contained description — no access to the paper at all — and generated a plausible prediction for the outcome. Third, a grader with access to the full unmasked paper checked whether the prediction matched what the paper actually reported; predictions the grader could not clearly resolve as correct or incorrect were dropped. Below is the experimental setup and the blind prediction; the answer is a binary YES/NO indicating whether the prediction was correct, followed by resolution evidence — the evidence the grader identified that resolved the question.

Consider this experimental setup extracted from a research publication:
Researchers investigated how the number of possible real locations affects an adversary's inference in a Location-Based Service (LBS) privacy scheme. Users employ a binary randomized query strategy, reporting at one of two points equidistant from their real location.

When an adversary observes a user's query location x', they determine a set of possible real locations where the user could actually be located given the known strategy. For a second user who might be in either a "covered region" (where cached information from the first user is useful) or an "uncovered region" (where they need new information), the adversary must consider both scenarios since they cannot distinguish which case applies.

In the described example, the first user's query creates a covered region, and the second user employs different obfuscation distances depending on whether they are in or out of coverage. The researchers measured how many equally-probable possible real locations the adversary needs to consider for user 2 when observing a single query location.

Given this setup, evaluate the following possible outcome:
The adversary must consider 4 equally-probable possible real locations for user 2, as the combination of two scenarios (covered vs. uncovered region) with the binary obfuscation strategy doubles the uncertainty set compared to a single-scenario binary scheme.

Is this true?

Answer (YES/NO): YES